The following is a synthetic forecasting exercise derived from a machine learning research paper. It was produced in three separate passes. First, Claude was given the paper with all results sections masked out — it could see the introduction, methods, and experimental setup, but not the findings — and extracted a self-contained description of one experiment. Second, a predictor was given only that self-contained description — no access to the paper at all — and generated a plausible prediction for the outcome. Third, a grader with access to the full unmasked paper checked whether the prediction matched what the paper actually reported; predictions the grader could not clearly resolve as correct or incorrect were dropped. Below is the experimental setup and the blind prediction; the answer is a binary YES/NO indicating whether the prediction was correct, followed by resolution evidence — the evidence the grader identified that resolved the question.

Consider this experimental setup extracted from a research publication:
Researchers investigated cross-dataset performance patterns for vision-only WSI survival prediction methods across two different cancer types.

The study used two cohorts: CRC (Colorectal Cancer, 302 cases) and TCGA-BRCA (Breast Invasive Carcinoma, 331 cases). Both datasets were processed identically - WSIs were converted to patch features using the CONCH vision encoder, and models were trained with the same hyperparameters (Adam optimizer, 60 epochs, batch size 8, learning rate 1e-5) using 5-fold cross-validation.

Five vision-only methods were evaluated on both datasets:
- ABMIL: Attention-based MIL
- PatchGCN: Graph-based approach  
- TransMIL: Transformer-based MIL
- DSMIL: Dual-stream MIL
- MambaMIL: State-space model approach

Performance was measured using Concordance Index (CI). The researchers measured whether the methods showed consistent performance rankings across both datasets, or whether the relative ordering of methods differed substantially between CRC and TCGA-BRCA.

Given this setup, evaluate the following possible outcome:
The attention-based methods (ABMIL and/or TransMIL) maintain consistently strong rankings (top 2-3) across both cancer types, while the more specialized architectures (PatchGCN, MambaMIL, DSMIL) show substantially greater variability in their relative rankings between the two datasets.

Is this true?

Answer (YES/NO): NO